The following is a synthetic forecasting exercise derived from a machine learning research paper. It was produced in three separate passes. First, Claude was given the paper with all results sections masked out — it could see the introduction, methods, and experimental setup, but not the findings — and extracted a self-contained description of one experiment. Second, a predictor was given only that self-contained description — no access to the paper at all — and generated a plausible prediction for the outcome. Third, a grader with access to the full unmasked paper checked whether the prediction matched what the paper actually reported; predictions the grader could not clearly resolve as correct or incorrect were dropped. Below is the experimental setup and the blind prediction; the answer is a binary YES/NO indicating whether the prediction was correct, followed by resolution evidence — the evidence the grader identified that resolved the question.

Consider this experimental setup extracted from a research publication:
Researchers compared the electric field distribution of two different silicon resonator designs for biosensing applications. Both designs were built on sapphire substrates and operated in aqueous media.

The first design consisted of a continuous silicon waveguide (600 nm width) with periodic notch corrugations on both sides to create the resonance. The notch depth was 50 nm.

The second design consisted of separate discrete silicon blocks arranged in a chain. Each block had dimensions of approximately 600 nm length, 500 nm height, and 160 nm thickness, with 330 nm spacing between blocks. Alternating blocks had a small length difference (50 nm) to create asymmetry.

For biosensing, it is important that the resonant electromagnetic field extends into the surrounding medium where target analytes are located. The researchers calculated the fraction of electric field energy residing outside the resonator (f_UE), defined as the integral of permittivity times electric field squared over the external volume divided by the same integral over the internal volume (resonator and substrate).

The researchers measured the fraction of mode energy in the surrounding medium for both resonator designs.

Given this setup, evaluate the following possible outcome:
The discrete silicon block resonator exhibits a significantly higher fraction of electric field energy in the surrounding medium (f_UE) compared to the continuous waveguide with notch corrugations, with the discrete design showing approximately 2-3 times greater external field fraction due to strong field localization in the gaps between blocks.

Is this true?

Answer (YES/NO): NO